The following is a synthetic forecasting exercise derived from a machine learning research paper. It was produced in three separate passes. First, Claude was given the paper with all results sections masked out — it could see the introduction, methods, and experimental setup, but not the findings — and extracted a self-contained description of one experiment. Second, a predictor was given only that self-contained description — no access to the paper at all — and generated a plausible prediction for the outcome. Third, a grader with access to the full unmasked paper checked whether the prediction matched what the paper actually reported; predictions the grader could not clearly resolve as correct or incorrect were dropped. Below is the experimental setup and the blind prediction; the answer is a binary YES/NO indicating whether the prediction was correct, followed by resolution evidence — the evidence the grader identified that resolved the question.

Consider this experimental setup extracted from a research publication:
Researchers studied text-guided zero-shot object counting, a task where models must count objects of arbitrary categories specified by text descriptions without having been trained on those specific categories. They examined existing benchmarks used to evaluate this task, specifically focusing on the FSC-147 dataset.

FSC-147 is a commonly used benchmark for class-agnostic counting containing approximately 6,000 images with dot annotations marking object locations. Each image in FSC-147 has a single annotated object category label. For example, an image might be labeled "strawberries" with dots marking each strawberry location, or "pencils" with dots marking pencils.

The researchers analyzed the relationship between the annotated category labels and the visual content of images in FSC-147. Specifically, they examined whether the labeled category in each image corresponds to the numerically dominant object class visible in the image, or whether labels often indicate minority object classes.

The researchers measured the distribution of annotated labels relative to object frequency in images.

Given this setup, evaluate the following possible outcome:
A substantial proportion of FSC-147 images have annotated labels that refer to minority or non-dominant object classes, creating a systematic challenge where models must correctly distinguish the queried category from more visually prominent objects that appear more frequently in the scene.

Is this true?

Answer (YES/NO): NO